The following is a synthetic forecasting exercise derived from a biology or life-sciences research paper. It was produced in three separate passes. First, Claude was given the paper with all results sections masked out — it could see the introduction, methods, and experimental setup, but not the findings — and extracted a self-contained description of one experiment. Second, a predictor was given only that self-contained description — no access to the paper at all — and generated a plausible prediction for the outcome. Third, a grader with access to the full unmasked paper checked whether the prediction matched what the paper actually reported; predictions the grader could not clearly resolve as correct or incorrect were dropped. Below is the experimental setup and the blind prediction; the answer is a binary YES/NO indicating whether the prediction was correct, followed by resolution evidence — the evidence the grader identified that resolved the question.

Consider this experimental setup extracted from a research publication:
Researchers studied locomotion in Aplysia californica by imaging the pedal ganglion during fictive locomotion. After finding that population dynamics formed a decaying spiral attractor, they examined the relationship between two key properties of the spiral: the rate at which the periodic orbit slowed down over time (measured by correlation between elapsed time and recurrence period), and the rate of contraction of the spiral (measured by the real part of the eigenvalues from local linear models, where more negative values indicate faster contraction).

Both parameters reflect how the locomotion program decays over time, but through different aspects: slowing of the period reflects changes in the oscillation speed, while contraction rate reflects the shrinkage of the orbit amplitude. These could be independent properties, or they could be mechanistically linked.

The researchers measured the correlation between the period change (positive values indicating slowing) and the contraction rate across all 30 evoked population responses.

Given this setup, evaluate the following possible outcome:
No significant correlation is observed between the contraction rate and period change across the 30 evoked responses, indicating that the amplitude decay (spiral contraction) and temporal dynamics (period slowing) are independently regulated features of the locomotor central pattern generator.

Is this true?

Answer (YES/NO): YES